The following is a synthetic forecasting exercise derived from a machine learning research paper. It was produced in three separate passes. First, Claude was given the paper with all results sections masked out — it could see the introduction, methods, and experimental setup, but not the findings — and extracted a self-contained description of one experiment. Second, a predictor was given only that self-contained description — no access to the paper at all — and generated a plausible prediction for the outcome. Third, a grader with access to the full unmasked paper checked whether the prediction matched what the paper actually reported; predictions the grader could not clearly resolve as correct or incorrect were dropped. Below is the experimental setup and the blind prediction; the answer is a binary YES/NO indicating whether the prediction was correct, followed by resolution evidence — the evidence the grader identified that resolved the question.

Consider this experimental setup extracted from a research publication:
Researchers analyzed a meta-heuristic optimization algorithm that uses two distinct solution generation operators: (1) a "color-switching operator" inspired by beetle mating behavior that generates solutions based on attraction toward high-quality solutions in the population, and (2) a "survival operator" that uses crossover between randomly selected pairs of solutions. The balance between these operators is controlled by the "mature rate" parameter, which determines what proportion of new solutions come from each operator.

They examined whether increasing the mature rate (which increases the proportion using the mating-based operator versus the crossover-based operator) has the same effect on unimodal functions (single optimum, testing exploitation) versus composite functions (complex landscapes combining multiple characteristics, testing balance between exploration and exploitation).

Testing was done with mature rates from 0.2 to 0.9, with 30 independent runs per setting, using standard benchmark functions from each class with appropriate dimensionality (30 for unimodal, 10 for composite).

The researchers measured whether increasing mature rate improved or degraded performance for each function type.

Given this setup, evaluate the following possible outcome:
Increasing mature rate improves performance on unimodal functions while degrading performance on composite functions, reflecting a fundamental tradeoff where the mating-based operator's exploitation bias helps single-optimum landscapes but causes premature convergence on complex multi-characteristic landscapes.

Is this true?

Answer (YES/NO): NO